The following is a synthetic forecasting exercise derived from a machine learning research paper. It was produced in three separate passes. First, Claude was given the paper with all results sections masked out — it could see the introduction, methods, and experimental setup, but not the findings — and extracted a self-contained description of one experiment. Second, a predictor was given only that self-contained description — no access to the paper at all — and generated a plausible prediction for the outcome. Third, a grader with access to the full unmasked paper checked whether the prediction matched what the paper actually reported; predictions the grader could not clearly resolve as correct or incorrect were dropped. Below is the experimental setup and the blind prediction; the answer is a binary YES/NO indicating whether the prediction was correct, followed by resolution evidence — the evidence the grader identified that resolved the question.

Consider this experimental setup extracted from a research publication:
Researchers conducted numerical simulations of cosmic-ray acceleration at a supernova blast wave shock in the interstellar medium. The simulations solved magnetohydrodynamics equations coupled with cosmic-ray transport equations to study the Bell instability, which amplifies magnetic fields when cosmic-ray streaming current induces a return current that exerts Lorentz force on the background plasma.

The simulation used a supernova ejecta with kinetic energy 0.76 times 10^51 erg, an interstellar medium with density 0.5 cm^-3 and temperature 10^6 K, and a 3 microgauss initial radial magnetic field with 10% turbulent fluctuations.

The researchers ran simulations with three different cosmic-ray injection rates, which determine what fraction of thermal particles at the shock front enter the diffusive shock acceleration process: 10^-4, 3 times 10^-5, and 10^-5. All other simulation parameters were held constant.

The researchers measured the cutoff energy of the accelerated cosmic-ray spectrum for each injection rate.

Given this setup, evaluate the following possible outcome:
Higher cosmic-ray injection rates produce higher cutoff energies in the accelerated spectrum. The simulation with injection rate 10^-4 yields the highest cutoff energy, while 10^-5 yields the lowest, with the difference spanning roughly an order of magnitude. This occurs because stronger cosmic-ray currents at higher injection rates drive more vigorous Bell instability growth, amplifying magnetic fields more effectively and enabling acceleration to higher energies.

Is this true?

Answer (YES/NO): NO